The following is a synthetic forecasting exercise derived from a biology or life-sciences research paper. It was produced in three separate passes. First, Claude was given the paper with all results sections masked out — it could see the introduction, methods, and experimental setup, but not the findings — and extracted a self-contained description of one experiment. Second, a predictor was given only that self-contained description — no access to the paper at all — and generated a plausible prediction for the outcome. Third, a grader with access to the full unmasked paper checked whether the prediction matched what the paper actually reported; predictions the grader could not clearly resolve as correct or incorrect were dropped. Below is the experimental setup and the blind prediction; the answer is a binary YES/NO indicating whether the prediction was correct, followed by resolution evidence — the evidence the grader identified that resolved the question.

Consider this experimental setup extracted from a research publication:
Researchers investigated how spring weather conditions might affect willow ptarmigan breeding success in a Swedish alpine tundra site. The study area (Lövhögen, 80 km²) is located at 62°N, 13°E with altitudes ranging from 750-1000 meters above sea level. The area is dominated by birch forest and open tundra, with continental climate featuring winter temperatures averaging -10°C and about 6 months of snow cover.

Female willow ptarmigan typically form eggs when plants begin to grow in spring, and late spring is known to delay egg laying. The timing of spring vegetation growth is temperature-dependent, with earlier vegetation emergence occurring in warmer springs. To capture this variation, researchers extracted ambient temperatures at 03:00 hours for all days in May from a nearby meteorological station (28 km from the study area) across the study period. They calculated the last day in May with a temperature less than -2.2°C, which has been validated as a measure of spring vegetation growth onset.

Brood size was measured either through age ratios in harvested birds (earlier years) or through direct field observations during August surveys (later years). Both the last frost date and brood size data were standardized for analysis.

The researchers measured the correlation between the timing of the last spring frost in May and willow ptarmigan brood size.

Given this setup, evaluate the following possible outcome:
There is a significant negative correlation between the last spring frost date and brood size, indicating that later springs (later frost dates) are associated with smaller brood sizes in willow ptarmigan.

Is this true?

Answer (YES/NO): YES